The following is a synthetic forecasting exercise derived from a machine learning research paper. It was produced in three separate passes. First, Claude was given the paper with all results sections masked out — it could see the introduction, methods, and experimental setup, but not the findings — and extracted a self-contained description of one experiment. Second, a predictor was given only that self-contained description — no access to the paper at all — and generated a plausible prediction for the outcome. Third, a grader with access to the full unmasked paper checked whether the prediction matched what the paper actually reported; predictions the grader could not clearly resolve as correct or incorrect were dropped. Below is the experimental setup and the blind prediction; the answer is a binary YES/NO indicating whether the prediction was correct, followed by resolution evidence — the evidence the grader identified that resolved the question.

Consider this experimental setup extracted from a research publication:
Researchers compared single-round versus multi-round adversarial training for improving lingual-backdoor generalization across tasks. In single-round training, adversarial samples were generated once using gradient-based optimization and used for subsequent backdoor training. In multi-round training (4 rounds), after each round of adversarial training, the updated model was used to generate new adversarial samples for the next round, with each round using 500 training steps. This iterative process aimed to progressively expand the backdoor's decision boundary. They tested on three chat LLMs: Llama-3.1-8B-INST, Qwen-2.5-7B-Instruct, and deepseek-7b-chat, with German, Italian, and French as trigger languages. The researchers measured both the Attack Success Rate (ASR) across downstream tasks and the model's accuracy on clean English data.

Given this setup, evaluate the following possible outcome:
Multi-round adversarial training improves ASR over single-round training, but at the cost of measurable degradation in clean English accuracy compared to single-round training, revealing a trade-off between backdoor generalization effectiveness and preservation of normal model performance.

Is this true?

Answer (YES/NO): NO